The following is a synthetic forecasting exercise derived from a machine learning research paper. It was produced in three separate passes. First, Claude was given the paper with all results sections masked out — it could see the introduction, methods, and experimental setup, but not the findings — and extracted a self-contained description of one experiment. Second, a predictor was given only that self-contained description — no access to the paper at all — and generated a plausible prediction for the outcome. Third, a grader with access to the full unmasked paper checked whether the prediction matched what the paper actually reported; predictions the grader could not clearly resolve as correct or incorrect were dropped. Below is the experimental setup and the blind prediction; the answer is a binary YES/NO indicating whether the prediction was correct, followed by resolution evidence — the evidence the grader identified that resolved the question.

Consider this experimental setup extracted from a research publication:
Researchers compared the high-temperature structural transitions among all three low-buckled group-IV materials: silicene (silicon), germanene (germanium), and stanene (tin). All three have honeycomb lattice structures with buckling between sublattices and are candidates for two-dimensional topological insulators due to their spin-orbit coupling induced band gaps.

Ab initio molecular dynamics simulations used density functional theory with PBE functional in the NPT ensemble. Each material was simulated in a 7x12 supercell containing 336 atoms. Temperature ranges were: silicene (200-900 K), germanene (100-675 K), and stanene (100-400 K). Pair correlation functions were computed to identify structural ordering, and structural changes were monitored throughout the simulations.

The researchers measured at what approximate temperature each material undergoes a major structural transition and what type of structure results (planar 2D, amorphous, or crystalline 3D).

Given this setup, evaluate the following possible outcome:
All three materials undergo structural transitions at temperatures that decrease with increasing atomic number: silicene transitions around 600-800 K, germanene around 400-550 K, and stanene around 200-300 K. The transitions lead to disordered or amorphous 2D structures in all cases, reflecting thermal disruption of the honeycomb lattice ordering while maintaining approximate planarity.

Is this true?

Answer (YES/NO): NO